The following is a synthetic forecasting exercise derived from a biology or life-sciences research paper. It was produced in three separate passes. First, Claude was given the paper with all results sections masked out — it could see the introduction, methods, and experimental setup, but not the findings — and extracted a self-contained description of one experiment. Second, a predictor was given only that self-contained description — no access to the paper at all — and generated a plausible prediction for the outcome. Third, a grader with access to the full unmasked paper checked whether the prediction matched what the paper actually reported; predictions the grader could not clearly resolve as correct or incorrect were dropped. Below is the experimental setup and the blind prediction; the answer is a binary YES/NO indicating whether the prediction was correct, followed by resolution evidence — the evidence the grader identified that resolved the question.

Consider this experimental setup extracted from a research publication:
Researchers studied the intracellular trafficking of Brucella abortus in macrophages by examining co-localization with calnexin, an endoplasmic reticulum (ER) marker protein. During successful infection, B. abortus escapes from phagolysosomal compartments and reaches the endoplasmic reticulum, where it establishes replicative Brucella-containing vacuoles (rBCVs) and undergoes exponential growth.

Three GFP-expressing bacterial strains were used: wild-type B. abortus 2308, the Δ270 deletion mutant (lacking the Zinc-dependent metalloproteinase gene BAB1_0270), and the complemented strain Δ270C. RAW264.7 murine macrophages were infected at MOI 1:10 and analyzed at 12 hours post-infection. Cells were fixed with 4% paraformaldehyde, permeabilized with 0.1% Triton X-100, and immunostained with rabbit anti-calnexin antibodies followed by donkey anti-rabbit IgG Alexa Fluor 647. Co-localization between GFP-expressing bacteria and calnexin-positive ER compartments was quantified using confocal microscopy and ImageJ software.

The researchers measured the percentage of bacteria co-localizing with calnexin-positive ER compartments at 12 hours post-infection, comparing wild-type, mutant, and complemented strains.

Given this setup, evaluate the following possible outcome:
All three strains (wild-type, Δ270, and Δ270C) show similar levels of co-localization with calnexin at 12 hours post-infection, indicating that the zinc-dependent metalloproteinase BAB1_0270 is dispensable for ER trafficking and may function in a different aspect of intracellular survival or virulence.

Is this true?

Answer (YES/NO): NO